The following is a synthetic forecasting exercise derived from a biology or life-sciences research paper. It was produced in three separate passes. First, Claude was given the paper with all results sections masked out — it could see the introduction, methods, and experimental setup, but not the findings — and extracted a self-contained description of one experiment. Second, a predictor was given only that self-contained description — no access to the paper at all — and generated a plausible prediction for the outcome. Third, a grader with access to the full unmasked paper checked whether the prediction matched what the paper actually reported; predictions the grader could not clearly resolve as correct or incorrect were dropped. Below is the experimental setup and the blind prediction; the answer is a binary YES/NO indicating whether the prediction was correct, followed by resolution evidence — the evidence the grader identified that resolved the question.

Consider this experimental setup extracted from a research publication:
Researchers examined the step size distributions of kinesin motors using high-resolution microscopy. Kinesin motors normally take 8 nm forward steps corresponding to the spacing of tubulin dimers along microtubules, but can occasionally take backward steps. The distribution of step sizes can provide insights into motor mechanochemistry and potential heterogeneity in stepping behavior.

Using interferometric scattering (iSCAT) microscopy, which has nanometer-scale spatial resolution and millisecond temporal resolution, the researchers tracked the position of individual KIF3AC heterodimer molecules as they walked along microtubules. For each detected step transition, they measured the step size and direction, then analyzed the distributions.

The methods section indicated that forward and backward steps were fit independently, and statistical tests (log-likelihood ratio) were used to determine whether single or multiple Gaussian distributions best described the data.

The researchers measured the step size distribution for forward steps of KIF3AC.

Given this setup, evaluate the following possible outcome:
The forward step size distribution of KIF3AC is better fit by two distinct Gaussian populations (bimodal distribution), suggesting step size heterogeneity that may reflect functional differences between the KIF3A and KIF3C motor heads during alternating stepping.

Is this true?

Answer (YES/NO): NO